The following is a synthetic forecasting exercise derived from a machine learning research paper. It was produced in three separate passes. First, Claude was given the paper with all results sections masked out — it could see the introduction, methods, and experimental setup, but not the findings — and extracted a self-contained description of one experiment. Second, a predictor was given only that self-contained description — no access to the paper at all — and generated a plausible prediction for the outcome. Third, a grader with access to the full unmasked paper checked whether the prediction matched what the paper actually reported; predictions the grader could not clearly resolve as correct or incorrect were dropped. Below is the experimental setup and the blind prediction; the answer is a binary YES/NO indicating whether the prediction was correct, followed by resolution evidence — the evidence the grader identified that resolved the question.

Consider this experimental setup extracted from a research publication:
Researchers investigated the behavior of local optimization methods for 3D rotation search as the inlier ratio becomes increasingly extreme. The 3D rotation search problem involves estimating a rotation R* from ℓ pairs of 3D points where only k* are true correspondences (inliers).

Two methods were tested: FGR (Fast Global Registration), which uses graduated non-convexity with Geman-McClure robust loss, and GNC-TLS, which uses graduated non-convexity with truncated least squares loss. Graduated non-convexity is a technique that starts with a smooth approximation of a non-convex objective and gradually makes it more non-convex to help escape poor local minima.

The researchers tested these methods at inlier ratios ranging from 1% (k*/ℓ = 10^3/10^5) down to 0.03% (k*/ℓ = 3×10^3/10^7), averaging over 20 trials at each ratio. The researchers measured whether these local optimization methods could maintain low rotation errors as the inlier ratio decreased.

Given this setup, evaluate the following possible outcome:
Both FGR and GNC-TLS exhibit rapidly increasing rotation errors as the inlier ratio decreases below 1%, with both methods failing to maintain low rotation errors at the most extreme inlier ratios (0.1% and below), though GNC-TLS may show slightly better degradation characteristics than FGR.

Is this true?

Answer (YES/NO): NO